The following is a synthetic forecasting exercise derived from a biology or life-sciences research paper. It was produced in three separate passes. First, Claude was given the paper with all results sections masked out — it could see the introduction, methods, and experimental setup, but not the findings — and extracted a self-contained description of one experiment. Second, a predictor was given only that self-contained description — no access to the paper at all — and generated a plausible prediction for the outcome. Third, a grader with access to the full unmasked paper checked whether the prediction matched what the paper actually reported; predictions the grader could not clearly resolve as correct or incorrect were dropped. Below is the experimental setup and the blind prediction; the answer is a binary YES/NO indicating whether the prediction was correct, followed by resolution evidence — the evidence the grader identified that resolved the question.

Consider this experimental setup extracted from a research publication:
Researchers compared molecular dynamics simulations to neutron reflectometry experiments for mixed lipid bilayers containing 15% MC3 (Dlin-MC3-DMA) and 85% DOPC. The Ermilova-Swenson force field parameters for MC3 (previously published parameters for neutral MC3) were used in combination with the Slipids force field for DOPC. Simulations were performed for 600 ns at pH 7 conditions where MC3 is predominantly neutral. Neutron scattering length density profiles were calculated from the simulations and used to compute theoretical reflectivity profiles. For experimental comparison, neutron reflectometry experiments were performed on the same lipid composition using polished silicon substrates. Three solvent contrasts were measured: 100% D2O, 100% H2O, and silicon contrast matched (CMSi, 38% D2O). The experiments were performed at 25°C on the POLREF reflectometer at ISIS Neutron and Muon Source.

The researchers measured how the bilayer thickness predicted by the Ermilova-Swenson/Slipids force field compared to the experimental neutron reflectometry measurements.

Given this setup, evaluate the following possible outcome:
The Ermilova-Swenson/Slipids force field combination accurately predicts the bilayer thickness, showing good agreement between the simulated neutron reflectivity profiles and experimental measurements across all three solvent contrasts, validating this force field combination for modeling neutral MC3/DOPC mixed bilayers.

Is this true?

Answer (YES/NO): NO